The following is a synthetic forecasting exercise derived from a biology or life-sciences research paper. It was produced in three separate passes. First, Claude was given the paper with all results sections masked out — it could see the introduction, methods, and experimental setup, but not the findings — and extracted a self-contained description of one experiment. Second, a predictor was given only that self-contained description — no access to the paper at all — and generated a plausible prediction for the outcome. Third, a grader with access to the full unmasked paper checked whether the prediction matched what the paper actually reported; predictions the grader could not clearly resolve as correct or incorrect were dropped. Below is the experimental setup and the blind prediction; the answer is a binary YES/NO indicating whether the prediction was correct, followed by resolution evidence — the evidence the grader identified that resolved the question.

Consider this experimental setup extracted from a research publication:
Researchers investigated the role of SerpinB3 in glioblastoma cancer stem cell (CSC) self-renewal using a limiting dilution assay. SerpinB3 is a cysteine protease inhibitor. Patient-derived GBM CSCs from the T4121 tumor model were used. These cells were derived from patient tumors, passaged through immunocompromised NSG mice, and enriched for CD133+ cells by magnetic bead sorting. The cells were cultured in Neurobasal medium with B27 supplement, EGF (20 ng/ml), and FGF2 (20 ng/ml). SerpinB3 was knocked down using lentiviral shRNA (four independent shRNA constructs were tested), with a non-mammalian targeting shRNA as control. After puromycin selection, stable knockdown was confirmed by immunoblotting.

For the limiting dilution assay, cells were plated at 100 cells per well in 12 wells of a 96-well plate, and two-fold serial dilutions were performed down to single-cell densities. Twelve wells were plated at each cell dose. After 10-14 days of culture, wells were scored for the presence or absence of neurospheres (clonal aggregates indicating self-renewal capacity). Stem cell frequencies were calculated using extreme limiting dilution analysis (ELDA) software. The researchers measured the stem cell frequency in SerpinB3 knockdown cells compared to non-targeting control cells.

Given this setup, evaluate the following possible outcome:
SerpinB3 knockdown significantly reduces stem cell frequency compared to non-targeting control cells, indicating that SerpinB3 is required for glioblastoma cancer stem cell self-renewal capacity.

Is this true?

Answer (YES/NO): YES